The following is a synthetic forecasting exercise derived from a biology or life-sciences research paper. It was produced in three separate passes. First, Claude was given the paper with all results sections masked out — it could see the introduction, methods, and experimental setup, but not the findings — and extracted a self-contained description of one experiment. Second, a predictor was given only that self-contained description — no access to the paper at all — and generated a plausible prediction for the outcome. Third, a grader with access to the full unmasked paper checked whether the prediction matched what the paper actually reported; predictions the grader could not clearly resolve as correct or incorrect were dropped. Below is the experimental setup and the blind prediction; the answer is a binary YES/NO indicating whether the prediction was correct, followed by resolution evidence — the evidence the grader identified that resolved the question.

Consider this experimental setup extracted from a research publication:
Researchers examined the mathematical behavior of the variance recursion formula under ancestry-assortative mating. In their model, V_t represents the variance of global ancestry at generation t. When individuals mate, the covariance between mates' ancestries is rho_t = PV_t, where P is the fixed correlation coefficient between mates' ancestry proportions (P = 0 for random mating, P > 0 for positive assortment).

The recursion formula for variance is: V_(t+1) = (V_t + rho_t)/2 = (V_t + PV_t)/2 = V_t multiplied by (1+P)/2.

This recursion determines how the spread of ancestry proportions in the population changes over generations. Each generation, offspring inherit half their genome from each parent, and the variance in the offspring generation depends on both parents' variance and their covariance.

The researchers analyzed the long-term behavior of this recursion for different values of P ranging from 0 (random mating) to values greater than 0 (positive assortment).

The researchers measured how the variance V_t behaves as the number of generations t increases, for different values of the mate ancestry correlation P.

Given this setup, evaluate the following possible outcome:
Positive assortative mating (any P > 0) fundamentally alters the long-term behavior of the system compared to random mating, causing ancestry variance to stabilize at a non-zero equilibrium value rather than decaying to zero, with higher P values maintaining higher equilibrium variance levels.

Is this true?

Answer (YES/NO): NO